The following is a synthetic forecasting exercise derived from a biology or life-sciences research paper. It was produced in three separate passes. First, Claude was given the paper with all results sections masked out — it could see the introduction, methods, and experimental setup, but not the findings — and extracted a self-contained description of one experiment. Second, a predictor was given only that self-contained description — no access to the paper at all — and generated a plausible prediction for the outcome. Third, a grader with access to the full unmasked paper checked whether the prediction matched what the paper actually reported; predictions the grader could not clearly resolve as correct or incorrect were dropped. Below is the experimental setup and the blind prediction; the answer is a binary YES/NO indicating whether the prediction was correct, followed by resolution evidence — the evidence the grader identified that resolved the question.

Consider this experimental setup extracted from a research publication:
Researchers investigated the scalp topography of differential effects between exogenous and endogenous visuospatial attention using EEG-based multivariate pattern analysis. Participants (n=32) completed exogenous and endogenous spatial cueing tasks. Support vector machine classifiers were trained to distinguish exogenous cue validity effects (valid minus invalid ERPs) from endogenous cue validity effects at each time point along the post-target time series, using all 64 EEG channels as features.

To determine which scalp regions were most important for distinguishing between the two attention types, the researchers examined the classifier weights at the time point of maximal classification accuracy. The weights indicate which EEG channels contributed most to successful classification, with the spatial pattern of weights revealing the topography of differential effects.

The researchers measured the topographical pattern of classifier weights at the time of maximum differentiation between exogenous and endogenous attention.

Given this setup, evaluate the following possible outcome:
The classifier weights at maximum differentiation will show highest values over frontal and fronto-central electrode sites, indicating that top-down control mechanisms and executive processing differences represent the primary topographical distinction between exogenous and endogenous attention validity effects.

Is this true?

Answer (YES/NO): NO